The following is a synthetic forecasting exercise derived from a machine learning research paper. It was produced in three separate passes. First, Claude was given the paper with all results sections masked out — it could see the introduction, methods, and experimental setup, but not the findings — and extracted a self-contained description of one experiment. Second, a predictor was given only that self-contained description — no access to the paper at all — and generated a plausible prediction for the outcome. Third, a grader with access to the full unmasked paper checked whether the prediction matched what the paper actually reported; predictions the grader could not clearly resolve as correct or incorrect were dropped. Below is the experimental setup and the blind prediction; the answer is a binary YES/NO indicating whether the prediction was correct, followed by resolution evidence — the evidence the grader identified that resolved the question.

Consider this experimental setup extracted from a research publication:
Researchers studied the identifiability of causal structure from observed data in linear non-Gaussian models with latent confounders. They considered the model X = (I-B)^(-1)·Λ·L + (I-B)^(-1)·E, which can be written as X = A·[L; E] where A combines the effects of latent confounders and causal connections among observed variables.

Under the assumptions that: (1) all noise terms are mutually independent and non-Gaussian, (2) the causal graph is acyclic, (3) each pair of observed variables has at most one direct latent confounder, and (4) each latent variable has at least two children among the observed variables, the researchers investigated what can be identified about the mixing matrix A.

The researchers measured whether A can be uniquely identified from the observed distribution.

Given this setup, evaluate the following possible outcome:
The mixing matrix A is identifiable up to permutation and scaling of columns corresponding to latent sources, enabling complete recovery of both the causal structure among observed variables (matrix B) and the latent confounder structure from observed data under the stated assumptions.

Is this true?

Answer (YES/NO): YES